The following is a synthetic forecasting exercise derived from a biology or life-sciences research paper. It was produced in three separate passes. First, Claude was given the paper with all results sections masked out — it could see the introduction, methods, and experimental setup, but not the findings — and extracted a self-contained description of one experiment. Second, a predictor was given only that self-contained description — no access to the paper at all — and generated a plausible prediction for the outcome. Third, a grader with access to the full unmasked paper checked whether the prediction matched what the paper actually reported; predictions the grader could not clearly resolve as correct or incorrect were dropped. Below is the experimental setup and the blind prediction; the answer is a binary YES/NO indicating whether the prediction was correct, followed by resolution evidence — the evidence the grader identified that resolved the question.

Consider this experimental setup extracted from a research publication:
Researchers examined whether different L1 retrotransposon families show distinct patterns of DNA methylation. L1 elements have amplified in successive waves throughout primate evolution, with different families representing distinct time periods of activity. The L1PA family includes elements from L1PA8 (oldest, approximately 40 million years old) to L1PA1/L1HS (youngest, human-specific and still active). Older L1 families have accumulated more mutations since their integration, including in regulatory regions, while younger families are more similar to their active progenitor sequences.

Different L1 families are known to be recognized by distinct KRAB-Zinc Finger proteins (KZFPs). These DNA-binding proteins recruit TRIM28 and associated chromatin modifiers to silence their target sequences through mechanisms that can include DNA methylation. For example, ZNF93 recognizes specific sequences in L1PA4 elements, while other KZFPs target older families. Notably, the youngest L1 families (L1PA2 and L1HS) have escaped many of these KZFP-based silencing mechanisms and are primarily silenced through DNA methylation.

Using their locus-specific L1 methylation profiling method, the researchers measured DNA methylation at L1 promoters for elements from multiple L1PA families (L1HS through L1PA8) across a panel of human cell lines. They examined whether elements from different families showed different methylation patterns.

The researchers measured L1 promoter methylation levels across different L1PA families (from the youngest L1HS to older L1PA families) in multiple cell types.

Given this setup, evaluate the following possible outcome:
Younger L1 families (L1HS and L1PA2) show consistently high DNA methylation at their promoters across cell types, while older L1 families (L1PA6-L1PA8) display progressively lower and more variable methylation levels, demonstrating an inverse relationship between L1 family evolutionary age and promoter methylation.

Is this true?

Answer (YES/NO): NO